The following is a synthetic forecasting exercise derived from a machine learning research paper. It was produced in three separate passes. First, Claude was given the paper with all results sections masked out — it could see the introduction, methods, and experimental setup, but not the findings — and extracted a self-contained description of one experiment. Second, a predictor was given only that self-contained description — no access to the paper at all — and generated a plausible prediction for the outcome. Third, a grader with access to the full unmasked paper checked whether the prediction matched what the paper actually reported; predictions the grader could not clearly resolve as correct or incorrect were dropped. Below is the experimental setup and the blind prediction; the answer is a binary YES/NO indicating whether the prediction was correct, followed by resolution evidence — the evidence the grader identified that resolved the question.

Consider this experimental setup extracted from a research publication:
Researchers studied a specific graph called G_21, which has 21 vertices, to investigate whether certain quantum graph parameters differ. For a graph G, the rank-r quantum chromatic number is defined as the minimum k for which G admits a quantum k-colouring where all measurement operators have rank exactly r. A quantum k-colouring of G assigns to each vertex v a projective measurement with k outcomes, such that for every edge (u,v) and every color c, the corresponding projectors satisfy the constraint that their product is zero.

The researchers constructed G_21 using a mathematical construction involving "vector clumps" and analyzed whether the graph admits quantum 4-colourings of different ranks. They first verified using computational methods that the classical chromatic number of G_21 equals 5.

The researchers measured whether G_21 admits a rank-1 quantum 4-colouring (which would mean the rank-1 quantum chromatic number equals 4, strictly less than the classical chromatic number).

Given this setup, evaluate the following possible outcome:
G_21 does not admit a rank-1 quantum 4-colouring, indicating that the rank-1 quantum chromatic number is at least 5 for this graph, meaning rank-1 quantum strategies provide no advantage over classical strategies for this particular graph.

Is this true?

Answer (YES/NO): YES